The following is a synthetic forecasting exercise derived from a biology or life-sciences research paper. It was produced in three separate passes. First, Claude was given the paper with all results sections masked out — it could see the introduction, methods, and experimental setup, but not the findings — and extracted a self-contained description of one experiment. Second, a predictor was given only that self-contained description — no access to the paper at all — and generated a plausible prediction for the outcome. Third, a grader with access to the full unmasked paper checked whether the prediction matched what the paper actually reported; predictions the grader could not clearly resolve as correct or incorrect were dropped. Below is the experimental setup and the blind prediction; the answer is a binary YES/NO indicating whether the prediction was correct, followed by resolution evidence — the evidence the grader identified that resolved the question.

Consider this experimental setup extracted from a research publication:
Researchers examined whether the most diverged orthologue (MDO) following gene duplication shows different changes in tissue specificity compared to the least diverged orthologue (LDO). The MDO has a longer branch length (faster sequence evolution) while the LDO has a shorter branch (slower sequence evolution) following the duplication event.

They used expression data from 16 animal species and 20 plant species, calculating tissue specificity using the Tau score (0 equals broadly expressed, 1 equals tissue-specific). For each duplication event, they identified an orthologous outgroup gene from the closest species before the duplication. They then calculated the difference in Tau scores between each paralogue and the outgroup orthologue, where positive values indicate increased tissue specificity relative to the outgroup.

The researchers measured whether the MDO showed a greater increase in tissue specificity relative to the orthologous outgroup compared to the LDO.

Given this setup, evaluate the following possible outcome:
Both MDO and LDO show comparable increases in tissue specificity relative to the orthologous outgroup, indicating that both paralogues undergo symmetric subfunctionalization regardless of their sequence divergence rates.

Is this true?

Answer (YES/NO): NO